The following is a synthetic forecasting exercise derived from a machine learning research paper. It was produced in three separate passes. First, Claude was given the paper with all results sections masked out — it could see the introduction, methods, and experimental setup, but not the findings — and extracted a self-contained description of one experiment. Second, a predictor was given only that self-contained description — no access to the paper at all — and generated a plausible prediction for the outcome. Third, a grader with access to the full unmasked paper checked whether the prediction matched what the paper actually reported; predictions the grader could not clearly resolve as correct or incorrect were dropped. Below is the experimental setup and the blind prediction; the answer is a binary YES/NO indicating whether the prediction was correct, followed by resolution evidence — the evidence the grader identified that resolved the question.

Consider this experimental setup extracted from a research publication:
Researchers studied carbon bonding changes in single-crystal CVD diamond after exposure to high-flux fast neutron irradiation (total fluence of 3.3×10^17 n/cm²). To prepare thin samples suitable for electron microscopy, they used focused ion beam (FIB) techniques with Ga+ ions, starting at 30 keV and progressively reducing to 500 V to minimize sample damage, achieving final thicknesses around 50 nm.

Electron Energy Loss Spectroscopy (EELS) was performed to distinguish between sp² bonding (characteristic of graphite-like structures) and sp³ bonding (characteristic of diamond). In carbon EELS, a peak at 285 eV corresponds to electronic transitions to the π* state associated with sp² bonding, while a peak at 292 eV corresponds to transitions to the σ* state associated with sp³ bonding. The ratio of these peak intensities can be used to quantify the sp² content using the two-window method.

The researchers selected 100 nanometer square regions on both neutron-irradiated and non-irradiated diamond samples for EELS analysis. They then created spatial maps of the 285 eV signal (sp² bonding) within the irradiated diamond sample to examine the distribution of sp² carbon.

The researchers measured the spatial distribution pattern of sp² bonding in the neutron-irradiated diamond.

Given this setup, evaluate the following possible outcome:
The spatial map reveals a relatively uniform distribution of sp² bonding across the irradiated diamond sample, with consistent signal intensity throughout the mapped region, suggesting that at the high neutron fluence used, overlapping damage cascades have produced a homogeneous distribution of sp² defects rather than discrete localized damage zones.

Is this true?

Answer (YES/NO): NO